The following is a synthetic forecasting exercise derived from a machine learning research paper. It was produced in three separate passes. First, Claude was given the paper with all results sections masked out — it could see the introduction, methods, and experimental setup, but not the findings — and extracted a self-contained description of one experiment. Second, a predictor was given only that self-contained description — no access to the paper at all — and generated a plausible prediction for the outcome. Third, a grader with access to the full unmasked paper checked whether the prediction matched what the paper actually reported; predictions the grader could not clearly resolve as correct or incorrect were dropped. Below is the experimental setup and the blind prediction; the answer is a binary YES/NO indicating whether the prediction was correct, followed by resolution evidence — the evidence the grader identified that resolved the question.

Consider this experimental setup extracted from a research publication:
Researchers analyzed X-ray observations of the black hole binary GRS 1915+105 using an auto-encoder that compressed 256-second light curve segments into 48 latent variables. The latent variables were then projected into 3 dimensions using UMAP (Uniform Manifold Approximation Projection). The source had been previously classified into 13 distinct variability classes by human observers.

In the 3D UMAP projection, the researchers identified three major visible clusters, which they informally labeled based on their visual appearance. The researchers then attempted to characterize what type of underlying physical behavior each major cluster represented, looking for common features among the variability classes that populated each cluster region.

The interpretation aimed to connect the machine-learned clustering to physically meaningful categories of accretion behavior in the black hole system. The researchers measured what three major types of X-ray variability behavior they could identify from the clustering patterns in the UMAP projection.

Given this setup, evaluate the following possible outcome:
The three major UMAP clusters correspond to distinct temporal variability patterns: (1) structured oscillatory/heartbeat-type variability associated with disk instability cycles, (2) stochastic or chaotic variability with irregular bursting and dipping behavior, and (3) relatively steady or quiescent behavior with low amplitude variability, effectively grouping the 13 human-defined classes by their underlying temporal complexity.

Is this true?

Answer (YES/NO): NO